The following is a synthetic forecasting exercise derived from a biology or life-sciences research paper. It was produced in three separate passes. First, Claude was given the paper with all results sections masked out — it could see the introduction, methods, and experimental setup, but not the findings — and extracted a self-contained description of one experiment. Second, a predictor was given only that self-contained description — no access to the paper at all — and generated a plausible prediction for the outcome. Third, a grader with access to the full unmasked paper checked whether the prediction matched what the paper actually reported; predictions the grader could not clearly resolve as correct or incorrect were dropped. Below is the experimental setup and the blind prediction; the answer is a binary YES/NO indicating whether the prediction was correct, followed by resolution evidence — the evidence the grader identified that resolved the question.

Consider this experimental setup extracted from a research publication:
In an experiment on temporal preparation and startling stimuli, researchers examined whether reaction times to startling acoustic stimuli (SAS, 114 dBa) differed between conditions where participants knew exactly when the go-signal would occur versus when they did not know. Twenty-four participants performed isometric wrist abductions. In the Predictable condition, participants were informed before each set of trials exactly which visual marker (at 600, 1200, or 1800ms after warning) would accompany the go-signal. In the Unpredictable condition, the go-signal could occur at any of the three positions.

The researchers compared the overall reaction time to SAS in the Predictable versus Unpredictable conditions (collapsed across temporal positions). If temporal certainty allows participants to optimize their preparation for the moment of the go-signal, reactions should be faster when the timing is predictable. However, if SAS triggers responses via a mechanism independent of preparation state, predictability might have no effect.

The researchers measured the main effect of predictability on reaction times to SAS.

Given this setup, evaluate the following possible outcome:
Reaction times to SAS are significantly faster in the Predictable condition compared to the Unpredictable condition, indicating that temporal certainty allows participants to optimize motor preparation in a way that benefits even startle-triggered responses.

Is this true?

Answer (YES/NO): YES